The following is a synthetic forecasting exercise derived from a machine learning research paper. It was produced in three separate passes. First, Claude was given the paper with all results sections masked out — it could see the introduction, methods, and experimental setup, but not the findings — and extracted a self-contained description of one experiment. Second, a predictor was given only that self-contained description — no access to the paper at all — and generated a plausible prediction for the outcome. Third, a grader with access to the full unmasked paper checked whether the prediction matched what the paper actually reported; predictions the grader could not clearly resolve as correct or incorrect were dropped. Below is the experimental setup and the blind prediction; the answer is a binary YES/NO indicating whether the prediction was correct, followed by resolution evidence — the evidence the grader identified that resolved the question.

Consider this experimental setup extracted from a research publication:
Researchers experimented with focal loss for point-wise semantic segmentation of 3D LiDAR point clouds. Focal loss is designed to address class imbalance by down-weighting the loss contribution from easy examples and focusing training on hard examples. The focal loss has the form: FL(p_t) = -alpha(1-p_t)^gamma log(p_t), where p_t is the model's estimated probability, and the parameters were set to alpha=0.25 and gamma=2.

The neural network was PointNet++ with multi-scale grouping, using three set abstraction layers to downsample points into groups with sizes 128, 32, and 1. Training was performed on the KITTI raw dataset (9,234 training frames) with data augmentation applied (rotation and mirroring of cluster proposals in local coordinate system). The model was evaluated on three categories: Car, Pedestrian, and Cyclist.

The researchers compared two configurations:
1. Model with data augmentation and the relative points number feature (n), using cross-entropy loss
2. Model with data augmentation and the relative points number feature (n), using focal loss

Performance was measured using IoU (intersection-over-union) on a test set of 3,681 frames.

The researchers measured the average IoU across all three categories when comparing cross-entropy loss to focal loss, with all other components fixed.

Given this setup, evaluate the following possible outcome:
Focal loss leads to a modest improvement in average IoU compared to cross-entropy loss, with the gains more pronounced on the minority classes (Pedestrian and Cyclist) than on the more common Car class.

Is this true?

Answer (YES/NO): NO